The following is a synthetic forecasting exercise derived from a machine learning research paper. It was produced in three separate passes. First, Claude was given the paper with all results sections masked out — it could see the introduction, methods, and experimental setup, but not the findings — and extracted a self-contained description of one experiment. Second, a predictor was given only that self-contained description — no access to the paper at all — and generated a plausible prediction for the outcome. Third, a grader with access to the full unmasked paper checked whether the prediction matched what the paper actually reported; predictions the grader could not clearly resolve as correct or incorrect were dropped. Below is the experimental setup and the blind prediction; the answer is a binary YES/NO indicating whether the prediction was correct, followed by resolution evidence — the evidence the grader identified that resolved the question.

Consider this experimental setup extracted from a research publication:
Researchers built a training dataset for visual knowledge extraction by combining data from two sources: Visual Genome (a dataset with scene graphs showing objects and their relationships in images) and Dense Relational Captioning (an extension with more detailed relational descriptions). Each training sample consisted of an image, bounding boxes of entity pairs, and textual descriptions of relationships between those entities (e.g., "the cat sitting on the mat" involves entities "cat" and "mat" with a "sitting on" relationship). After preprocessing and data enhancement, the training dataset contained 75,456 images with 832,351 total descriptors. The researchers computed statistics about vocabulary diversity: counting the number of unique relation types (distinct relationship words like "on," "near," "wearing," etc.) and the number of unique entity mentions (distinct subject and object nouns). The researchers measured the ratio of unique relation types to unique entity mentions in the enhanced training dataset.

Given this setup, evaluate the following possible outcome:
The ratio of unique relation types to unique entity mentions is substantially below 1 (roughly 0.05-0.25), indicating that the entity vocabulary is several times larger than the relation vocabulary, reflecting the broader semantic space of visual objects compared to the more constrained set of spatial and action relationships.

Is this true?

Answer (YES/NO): YES